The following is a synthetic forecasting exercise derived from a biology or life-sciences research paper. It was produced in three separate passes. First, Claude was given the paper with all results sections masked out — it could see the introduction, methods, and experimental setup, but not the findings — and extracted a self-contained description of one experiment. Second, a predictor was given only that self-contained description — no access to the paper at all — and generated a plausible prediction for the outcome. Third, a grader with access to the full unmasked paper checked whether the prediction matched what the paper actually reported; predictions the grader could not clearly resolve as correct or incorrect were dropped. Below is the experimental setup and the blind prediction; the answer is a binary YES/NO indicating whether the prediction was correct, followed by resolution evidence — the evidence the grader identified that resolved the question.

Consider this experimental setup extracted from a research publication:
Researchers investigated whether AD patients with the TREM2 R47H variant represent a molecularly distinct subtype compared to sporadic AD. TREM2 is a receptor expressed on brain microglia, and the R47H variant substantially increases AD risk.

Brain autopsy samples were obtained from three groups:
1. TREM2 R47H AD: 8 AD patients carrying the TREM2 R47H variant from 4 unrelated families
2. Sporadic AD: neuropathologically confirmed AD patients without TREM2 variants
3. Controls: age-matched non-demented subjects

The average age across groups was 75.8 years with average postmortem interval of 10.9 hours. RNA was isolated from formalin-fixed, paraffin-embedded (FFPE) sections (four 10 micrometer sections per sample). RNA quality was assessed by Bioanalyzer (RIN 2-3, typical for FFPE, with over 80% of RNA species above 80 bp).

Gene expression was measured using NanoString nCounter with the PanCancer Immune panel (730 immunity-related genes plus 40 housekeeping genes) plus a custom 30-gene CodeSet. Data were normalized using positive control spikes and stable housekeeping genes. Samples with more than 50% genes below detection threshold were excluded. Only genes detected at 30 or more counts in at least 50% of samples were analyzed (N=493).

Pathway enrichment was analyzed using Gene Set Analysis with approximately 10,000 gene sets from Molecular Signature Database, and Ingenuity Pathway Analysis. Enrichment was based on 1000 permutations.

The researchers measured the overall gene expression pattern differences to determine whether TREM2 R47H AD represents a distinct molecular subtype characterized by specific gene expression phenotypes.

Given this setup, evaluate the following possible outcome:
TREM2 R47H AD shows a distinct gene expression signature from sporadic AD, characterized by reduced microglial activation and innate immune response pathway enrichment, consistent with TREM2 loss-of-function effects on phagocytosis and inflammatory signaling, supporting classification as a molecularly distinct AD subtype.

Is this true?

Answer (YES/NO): NO